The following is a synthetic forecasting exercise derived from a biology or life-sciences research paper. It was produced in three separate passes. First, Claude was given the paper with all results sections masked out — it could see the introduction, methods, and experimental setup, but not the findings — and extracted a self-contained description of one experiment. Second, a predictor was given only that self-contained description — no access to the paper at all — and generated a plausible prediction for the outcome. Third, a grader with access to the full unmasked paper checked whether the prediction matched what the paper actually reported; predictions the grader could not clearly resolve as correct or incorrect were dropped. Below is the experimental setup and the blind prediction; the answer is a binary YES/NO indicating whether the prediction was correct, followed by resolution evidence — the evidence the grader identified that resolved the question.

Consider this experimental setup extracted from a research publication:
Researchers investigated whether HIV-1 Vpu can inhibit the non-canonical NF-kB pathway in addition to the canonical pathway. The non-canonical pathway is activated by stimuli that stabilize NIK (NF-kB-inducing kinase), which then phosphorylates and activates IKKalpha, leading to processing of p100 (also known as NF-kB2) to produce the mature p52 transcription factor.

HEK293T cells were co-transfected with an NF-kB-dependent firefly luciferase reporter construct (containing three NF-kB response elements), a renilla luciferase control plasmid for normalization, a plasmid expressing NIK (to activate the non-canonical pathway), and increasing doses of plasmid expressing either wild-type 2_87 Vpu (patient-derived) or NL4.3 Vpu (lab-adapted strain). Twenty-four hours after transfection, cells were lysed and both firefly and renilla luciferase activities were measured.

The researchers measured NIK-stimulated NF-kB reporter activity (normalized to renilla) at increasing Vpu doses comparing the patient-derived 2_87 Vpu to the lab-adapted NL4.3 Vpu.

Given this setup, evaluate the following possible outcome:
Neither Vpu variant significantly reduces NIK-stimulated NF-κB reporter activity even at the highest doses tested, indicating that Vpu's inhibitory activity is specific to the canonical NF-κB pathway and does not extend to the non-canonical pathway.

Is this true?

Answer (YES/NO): NO